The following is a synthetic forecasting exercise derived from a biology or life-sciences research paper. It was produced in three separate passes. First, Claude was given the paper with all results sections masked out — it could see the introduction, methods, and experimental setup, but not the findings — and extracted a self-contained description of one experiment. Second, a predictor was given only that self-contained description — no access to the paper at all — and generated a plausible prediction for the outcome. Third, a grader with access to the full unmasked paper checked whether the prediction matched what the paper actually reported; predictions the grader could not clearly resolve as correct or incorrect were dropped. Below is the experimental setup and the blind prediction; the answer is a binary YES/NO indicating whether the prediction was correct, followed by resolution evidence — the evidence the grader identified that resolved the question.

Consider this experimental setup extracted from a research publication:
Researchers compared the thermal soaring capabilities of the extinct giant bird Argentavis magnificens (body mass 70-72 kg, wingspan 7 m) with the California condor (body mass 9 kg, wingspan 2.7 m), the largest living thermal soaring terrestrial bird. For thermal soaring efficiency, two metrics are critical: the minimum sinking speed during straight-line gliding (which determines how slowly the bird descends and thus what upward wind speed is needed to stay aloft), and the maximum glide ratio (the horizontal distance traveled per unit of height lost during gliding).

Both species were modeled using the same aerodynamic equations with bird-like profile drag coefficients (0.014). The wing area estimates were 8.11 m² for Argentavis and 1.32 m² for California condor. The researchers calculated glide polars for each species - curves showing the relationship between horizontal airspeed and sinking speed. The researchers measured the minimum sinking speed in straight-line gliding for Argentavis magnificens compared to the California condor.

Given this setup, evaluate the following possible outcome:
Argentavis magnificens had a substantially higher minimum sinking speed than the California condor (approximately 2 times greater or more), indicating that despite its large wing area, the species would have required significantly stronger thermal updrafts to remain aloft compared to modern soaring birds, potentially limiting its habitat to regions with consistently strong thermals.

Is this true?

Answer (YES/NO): NO